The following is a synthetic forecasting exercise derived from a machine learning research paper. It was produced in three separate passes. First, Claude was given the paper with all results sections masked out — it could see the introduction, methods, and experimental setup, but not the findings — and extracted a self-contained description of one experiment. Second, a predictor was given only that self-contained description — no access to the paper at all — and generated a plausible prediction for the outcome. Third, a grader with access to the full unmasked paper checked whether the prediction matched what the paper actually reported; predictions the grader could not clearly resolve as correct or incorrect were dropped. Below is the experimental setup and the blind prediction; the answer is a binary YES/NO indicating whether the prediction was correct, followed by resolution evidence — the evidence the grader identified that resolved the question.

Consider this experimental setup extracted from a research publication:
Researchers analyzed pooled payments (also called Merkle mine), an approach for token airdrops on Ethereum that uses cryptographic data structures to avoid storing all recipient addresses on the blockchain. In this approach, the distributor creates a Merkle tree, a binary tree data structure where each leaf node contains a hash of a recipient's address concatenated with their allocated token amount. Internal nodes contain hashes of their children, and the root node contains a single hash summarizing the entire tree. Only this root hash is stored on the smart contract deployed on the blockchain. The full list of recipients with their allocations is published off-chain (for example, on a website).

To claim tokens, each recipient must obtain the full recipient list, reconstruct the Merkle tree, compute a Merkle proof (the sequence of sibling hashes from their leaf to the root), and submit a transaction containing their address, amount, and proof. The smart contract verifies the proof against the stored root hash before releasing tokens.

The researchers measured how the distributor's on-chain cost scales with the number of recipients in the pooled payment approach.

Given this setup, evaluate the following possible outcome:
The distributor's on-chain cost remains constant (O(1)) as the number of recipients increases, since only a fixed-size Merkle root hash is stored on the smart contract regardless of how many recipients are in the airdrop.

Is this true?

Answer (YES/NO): YES